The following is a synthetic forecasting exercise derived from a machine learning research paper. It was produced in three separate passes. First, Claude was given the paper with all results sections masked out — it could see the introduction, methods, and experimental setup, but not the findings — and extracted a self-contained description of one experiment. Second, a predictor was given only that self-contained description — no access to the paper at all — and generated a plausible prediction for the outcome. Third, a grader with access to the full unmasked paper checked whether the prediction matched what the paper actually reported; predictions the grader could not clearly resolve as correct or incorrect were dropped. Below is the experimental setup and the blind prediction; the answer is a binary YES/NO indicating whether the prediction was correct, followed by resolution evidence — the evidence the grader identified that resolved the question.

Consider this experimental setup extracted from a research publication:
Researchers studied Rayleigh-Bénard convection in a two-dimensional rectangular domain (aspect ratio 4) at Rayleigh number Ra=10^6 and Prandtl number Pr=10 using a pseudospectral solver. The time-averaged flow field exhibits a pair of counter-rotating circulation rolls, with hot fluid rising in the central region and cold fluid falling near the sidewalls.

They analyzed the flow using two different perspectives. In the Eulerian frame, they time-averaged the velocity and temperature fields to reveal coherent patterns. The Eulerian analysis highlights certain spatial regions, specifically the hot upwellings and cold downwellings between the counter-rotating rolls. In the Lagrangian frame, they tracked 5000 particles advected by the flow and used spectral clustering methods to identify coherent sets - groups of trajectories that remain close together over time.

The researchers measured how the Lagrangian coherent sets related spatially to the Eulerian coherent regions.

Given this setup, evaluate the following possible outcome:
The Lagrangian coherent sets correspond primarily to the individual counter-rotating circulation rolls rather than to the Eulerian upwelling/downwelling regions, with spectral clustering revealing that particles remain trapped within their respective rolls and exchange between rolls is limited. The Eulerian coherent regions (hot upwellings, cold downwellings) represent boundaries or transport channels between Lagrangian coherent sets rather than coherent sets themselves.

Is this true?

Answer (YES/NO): NO